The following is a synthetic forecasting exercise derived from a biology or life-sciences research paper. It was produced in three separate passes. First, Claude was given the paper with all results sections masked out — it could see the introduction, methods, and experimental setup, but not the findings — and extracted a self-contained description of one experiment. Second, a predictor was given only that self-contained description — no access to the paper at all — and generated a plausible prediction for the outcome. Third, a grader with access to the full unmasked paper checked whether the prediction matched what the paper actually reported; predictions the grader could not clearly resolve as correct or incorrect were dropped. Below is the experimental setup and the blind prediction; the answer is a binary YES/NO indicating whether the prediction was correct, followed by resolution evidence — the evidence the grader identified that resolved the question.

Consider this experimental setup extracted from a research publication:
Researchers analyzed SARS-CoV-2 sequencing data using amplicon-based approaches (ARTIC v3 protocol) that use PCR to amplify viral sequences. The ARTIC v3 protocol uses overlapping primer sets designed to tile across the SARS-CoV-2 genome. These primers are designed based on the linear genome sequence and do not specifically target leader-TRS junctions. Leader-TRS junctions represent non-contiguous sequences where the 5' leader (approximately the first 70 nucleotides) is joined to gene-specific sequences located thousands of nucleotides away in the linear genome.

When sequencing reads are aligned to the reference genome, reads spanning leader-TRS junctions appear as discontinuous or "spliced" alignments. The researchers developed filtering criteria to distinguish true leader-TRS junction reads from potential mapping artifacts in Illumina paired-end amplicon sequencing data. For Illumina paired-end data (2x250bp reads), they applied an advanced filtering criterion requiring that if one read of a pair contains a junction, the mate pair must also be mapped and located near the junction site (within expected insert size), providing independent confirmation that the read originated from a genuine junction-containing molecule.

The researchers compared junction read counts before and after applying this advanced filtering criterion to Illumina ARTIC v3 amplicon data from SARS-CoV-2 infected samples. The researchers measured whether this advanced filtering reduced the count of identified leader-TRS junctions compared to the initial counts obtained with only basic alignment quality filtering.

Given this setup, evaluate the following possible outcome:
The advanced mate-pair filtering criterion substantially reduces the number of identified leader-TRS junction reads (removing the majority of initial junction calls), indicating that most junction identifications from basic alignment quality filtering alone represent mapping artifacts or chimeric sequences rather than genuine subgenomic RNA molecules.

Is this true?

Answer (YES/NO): NO